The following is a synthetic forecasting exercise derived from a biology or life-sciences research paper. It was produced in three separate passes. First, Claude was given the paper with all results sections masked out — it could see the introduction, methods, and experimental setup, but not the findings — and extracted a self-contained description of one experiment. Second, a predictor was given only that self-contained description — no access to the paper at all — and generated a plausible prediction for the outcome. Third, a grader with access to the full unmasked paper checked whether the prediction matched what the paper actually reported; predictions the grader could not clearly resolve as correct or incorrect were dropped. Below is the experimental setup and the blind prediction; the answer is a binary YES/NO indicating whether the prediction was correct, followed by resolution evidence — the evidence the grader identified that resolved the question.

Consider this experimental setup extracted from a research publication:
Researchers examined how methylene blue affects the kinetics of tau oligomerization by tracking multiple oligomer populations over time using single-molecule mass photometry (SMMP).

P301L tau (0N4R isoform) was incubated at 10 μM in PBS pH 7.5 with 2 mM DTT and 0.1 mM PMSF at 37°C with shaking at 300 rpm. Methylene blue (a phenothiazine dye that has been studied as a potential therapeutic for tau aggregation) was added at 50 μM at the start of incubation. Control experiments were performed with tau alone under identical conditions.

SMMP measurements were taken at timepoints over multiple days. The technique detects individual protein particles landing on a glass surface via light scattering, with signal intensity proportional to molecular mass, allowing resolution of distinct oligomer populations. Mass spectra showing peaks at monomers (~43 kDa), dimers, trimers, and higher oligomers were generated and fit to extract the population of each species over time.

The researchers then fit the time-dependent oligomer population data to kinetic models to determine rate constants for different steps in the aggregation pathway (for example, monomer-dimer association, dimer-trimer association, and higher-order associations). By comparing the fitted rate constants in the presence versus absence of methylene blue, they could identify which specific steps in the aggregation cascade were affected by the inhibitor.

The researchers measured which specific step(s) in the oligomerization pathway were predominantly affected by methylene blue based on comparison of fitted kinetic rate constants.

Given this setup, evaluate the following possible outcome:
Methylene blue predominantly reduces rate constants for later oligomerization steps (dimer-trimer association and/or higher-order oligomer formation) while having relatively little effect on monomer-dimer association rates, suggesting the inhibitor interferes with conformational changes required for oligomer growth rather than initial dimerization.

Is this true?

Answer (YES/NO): YES